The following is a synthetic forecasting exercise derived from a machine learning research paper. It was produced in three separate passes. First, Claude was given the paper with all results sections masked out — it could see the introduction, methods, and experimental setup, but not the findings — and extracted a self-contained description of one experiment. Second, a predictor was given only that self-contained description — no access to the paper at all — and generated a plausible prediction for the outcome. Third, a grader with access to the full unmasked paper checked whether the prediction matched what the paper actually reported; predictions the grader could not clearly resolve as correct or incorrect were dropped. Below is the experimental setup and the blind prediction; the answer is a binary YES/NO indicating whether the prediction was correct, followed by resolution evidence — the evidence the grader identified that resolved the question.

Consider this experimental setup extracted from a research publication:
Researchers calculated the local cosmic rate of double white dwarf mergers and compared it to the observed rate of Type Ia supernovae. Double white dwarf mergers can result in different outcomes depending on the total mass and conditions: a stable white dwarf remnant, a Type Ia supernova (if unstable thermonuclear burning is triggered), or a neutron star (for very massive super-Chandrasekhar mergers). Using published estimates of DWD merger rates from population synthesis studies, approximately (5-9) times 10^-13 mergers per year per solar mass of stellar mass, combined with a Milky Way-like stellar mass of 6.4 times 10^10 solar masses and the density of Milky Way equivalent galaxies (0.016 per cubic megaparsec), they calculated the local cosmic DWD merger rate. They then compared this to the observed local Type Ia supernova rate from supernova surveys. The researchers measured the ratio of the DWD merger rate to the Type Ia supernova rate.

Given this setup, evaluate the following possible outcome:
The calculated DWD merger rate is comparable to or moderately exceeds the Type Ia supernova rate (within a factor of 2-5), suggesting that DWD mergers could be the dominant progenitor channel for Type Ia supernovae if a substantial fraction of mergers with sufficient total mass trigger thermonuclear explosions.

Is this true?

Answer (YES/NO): NO